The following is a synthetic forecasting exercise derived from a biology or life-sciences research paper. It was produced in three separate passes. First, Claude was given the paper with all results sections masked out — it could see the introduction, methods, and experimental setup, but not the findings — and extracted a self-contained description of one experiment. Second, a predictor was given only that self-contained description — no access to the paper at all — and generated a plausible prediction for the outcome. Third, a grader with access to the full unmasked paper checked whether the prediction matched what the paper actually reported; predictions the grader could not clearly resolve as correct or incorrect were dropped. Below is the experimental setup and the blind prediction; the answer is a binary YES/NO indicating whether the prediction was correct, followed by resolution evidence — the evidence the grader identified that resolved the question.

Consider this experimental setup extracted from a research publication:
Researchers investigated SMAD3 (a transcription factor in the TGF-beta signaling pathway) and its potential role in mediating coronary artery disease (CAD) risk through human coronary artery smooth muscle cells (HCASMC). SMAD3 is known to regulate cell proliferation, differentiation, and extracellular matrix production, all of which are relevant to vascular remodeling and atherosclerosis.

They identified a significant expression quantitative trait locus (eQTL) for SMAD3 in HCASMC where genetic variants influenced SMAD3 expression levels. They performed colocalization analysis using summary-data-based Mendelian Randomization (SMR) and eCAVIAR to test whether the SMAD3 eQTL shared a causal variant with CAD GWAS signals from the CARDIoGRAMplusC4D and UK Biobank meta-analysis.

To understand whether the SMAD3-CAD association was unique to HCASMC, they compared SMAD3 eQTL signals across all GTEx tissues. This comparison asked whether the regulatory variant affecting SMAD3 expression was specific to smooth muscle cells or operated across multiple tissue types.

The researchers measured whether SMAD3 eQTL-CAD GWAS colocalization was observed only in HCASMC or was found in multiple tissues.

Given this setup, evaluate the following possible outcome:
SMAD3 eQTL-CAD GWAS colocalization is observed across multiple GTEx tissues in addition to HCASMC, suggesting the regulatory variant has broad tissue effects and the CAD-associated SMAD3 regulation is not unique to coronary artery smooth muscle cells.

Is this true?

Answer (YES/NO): NO